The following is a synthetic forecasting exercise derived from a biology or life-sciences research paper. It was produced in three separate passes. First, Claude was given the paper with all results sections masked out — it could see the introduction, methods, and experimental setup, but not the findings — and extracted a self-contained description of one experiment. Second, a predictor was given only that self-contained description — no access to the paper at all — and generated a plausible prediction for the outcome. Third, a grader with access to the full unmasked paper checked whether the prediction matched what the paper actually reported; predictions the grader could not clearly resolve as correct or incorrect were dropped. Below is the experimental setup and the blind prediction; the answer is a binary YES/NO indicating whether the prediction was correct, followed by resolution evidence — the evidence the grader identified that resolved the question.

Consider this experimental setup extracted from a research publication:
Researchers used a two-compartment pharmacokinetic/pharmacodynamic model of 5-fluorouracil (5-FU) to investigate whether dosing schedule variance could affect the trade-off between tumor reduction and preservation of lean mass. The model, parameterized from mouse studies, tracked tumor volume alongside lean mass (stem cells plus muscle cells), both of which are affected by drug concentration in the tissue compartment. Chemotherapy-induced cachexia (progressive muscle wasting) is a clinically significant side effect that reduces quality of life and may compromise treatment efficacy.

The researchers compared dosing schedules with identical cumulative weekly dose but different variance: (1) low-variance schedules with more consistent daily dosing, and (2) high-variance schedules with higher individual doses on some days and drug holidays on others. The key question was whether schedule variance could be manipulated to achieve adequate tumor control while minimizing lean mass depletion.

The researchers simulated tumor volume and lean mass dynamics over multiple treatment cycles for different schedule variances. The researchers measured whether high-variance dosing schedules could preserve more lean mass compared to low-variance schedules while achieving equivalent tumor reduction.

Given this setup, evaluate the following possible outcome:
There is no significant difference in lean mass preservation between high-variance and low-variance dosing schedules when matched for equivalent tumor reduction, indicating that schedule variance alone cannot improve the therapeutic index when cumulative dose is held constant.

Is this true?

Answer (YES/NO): NO